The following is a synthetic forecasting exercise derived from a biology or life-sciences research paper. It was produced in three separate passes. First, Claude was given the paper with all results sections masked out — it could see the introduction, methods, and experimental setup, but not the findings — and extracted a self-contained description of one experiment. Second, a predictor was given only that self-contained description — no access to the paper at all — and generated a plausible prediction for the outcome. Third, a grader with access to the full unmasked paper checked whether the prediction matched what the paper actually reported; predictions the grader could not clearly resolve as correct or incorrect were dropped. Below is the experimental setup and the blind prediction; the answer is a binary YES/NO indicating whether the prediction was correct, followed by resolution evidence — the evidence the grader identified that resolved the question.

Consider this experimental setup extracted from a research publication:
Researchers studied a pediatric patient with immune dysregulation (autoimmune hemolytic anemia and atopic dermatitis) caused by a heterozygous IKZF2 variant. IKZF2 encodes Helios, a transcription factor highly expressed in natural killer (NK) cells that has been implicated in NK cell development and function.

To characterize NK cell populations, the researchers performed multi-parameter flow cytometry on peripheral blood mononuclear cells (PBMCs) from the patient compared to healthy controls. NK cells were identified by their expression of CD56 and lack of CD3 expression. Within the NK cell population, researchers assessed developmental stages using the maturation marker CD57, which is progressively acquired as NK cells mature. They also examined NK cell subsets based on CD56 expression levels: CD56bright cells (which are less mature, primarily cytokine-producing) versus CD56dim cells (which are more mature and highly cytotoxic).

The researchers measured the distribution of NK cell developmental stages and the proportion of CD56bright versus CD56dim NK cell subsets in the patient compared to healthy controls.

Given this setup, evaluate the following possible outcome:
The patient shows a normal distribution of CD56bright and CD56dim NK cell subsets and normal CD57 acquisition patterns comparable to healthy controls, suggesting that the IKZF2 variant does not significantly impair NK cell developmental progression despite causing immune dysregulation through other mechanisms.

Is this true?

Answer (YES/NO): NO